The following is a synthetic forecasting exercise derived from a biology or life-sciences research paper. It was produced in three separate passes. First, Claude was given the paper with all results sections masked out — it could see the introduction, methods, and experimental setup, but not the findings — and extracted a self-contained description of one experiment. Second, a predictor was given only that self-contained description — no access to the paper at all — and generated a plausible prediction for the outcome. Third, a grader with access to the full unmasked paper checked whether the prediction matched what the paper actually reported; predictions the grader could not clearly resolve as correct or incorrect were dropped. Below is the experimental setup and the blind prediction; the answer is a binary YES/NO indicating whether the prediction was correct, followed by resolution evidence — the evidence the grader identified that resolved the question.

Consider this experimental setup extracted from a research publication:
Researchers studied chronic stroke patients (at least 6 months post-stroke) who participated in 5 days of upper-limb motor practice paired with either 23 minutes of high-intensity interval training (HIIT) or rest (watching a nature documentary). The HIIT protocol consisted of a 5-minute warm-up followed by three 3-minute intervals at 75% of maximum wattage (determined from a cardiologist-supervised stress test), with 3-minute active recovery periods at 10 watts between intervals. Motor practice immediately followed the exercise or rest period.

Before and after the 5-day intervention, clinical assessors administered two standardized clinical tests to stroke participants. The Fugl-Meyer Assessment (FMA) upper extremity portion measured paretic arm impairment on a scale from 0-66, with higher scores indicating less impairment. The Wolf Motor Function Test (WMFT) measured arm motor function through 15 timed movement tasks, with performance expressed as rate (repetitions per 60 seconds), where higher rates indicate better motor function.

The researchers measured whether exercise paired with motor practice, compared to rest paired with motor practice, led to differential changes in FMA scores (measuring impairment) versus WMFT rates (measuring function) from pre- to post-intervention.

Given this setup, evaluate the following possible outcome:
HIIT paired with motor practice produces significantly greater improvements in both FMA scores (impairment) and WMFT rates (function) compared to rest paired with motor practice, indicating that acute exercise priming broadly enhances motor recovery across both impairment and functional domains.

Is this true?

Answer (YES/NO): NO